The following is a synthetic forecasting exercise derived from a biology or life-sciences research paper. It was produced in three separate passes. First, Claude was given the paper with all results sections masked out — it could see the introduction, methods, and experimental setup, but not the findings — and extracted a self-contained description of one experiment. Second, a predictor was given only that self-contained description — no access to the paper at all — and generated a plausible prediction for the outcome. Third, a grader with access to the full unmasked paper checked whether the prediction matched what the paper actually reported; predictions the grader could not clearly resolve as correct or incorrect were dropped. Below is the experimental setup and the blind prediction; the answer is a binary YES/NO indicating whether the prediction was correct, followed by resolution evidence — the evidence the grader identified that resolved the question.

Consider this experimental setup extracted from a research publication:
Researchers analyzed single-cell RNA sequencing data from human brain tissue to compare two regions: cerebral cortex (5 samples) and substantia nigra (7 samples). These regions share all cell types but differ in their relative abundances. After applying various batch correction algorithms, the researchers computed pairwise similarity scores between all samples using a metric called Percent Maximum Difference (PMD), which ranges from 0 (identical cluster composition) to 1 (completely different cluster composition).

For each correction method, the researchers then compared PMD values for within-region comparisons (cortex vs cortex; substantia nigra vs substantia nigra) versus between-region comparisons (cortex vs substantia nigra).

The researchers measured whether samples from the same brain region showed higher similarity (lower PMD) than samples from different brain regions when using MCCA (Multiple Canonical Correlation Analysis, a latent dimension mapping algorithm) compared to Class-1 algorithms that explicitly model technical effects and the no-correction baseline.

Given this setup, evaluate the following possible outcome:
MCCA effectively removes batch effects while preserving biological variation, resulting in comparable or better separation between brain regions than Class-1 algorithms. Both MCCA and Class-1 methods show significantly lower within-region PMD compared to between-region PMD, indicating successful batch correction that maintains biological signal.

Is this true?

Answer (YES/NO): NO